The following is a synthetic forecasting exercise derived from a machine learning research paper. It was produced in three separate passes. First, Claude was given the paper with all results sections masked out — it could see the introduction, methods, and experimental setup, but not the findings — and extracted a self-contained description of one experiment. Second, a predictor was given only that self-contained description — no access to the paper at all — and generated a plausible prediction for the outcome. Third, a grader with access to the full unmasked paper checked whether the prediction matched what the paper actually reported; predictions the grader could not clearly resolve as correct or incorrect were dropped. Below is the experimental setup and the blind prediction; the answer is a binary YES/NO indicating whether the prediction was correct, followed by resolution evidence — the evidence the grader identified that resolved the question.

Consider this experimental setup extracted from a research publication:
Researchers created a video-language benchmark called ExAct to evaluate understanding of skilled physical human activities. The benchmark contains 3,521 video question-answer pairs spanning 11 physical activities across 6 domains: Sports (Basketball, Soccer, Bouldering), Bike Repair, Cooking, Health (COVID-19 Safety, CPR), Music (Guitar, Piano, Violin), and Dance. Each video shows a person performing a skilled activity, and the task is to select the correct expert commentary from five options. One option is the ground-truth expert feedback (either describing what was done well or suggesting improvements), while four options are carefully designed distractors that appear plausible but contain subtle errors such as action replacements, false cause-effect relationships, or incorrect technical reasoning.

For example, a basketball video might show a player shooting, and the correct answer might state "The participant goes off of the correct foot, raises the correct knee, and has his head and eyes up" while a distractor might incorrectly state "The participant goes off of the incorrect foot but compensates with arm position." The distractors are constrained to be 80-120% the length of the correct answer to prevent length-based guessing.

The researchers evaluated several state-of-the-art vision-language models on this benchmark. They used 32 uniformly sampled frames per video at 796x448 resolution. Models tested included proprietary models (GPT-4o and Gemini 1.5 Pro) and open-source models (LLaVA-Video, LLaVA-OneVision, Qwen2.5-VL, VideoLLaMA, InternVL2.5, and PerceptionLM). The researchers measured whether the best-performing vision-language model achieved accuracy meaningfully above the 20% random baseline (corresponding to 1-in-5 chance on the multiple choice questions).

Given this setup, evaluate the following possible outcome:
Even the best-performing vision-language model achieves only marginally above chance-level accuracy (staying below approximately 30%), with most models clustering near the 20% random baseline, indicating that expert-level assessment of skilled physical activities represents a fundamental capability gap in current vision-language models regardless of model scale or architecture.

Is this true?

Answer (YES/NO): NO